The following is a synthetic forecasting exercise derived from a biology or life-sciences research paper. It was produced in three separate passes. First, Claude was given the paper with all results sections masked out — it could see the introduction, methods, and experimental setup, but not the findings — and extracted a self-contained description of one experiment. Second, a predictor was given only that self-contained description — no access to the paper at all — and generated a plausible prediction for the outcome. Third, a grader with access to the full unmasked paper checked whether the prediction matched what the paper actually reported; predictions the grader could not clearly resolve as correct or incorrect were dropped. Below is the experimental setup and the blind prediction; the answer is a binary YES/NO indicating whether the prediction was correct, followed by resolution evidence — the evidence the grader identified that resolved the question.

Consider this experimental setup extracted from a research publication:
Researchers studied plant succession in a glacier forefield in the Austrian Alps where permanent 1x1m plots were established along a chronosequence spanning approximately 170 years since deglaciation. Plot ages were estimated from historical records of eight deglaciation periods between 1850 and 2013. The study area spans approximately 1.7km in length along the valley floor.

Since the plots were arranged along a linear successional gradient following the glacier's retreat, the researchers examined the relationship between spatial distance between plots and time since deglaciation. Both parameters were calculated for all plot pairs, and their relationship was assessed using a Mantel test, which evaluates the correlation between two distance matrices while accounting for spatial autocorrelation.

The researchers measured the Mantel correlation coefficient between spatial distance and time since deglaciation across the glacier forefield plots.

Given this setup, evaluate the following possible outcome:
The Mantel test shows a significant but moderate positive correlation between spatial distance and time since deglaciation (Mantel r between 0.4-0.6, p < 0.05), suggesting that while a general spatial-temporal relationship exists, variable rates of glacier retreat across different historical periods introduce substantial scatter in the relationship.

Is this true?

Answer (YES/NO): NO